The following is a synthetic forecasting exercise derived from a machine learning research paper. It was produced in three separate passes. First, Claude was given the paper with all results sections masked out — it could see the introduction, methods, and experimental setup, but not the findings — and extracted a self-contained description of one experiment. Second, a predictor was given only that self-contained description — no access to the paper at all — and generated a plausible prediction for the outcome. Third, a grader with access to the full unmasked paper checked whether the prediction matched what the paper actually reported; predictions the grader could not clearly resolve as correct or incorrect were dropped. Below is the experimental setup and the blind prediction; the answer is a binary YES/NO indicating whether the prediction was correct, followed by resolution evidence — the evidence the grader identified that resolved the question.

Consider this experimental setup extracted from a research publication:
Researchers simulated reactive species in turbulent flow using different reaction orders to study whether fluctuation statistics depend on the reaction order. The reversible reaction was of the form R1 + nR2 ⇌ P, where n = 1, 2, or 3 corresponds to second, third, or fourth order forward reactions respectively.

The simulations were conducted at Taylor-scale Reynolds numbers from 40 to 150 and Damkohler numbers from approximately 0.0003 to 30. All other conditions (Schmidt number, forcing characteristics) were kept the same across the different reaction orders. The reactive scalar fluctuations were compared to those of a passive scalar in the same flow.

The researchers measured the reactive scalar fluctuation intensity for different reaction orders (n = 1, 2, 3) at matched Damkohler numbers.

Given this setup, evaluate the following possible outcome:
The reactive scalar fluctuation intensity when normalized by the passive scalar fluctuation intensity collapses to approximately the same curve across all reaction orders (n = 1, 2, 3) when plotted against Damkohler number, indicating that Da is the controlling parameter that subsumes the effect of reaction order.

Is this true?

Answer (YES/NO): NO